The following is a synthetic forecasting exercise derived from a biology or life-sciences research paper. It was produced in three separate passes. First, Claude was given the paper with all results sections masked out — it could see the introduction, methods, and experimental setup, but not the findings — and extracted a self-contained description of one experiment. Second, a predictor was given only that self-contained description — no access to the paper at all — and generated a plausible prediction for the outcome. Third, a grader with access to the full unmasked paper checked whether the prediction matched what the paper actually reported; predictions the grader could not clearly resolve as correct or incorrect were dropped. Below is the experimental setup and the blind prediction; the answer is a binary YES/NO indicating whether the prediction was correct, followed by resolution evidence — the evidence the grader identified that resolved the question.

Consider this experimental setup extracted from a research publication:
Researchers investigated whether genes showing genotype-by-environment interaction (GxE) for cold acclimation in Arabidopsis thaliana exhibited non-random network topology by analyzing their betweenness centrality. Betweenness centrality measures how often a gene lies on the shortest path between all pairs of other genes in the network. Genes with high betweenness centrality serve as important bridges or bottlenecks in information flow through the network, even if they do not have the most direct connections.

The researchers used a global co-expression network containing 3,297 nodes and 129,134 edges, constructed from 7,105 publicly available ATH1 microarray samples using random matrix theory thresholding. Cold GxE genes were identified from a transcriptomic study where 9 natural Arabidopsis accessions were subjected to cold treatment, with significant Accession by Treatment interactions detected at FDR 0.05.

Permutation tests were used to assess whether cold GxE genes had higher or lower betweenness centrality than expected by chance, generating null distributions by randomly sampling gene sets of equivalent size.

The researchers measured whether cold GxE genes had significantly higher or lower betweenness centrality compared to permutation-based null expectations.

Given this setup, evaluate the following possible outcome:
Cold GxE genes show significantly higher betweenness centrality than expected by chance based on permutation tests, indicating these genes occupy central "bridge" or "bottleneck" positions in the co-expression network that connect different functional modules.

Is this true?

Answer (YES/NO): YES